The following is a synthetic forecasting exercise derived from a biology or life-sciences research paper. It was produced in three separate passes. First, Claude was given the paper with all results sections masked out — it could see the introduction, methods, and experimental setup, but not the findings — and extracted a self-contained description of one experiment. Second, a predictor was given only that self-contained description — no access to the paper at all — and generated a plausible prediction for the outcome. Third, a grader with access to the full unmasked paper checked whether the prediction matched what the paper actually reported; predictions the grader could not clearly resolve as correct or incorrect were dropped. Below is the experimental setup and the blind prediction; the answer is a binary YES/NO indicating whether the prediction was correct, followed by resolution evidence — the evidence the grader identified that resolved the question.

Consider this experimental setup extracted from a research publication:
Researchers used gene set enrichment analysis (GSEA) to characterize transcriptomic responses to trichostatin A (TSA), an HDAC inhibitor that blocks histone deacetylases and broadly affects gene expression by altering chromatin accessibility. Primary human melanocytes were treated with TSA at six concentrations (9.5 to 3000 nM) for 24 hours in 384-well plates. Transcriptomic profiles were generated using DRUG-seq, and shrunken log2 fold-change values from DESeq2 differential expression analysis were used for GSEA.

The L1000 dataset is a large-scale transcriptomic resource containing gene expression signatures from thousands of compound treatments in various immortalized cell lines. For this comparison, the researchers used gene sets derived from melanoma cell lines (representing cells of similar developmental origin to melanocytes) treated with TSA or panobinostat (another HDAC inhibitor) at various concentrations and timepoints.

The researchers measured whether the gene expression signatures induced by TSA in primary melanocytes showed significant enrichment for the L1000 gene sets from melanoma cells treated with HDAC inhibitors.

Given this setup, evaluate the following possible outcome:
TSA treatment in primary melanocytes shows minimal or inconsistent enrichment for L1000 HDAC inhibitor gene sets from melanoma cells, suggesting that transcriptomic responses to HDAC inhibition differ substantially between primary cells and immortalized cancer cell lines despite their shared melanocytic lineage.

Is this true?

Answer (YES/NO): NO